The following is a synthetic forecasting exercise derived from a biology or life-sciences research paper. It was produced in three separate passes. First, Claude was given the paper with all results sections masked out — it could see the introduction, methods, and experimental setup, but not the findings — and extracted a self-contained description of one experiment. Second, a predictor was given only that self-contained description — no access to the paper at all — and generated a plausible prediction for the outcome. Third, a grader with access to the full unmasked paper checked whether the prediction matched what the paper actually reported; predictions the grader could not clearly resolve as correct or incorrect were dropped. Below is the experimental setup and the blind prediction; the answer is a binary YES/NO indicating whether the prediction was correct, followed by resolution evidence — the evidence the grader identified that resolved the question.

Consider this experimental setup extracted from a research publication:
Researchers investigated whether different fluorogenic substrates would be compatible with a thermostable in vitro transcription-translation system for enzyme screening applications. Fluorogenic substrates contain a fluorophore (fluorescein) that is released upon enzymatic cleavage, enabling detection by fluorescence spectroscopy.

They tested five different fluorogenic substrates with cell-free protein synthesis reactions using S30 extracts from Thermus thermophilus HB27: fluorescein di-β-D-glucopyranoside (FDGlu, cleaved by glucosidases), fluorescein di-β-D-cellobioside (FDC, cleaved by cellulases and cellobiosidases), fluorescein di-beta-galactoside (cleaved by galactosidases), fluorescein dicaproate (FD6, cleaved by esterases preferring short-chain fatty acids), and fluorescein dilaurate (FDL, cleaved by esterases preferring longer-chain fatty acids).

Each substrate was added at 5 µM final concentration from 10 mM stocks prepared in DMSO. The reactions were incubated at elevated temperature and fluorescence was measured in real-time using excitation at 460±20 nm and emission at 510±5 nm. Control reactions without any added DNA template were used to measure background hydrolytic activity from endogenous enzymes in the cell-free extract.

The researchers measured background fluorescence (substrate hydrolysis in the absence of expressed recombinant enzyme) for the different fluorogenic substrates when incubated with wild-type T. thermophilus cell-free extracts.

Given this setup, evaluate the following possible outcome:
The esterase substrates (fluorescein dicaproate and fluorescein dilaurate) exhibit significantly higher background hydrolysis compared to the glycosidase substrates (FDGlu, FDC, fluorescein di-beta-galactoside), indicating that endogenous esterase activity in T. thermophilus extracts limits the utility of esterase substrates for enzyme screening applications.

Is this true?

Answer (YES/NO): NO